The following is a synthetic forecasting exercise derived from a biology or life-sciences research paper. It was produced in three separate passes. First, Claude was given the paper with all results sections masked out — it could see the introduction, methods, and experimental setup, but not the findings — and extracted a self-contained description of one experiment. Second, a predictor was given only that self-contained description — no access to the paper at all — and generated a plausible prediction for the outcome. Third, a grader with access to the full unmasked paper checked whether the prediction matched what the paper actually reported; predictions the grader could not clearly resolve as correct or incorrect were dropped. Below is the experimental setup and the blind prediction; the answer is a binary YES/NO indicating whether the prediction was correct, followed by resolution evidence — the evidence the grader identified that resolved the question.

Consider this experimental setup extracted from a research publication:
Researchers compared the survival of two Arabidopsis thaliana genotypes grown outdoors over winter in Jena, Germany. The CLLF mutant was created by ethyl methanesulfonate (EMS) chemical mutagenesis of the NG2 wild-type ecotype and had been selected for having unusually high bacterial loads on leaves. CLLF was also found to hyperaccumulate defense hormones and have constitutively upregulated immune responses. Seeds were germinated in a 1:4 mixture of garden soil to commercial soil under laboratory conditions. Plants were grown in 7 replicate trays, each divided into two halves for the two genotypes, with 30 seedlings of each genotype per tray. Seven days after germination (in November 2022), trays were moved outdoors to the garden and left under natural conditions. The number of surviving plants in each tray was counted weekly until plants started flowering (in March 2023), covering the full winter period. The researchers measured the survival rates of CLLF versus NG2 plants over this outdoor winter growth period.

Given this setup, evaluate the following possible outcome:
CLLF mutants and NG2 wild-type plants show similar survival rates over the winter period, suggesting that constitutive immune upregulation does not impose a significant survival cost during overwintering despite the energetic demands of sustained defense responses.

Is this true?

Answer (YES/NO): YES